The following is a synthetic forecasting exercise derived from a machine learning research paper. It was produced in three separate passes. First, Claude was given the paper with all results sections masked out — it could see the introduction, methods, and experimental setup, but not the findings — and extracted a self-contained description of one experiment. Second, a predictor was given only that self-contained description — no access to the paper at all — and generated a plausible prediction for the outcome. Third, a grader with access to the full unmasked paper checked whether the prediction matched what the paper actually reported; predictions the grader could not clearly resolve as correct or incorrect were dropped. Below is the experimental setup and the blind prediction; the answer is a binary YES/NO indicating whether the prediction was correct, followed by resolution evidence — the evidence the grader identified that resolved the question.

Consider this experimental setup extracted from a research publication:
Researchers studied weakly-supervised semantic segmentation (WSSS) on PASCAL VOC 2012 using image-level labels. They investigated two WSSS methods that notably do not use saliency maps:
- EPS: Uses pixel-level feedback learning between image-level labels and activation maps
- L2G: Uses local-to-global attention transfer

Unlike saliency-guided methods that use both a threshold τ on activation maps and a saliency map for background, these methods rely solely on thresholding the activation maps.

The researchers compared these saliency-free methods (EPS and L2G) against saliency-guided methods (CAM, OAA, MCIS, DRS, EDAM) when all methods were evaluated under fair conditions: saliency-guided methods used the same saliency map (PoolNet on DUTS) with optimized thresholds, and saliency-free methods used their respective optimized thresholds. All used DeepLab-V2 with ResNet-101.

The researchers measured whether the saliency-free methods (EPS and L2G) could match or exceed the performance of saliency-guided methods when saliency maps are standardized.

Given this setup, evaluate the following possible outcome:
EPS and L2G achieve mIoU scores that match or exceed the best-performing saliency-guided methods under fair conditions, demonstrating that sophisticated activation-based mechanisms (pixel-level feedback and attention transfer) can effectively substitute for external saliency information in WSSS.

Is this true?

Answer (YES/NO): YES